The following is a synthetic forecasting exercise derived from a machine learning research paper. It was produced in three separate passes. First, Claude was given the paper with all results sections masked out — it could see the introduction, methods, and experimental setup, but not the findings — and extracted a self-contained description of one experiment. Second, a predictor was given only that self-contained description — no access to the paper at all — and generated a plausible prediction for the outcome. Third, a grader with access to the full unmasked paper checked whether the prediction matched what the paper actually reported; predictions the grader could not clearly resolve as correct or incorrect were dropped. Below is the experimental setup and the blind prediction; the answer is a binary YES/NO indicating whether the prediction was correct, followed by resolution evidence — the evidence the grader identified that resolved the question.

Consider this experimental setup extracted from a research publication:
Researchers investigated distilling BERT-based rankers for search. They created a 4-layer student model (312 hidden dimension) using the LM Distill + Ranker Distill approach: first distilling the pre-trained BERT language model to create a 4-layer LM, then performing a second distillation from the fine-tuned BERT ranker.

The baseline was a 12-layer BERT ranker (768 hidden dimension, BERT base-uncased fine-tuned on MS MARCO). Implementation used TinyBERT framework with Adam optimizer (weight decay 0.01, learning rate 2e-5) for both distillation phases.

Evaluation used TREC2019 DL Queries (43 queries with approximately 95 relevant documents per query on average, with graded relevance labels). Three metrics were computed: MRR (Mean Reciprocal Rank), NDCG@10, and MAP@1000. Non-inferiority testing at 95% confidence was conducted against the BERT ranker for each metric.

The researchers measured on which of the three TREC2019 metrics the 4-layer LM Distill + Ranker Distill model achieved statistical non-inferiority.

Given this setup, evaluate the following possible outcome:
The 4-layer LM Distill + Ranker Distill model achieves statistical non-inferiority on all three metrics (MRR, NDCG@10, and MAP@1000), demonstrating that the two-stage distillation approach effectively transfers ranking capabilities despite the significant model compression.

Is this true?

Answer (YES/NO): YES